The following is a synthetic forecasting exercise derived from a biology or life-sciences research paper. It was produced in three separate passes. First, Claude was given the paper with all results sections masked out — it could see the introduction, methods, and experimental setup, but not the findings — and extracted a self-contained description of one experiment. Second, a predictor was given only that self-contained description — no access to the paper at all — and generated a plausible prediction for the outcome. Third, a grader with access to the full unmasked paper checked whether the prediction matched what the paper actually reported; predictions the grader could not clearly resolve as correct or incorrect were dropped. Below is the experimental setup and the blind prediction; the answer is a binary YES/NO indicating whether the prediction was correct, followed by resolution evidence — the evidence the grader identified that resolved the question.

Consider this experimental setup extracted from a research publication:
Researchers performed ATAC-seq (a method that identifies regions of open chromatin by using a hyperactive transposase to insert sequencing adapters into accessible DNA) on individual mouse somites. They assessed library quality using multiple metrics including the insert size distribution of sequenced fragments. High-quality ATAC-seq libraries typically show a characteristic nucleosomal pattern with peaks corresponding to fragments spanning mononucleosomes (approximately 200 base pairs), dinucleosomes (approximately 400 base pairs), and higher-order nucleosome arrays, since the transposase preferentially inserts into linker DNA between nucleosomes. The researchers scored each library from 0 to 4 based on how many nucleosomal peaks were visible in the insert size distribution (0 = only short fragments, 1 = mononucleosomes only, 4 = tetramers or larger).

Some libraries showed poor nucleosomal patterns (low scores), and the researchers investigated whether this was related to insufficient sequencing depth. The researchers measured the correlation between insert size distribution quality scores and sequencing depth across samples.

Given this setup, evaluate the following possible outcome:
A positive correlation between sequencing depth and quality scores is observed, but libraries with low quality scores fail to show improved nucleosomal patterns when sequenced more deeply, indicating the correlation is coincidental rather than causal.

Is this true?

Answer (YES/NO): NO